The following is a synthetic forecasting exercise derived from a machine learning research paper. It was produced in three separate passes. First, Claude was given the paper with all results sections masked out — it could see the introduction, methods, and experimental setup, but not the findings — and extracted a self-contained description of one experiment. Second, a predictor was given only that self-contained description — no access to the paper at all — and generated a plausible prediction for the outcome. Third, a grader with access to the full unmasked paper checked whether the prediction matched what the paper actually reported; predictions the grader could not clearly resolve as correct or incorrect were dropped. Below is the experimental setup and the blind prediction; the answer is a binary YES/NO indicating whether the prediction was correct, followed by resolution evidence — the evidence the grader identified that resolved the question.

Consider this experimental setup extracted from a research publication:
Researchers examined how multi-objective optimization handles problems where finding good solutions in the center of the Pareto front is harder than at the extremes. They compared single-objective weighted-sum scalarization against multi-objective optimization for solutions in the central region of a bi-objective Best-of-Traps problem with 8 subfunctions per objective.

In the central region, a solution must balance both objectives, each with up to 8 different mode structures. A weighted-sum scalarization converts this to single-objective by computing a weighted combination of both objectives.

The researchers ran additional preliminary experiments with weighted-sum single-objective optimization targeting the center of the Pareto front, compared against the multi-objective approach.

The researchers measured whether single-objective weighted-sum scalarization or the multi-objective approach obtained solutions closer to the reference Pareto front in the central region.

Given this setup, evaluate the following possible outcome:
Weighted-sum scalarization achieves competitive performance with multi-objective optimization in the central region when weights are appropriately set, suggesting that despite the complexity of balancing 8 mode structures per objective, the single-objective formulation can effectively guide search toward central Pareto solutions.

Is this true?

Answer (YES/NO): NO